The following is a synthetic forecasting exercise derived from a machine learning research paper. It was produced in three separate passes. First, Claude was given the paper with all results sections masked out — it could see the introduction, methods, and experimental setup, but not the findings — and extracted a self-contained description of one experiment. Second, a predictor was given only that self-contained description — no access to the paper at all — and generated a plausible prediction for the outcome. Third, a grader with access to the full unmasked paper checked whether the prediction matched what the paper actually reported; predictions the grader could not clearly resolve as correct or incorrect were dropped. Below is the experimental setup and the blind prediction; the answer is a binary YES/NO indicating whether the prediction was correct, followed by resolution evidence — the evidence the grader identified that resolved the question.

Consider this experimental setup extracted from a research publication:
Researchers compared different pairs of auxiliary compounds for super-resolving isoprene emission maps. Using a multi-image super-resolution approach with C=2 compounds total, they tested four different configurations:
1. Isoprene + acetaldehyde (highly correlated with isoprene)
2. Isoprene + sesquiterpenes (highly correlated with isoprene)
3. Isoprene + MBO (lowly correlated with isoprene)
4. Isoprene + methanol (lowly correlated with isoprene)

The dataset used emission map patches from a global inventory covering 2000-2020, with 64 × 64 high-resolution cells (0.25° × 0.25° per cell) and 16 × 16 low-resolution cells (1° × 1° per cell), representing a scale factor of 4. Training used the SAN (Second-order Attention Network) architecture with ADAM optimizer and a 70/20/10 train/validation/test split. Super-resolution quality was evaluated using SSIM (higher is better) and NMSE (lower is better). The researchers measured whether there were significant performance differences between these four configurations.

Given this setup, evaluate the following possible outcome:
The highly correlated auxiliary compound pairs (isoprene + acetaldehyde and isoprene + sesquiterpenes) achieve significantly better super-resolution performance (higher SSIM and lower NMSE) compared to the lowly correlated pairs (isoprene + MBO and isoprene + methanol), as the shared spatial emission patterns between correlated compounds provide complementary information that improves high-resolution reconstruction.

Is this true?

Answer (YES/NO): NO